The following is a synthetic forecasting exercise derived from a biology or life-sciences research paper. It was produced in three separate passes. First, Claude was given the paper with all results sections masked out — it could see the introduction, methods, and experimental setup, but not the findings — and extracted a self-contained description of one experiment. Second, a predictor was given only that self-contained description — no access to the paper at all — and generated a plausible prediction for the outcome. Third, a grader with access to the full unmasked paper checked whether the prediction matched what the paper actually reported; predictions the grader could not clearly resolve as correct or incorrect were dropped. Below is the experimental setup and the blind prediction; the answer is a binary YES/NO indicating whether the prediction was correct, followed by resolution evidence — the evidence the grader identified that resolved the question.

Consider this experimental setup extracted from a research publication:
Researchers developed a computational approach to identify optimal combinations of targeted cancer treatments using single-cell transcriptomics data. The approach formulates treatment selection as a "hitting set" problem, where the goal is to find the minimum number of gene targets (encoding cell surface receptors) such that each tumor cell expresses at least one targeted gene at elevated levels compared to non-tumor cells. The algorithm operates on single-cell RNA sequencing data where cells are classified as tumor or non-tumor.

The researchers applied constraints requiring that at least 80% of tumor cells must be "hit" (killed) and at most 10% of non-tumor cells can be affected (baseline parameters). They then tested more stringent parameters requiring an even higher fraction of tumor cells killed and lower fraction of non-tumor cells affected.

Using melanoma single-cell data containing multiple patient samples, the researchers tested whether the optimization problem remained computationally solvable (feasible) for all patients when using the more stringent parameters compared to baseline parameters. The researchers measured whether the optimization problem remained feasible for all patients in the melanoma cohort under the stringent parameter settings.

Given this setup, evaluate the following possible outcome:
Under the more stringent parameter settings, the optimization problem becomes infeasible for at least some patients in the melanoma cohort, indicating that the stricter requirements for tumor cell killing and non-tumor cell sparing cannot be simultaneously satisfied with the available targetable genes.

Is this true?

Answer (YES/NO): YES